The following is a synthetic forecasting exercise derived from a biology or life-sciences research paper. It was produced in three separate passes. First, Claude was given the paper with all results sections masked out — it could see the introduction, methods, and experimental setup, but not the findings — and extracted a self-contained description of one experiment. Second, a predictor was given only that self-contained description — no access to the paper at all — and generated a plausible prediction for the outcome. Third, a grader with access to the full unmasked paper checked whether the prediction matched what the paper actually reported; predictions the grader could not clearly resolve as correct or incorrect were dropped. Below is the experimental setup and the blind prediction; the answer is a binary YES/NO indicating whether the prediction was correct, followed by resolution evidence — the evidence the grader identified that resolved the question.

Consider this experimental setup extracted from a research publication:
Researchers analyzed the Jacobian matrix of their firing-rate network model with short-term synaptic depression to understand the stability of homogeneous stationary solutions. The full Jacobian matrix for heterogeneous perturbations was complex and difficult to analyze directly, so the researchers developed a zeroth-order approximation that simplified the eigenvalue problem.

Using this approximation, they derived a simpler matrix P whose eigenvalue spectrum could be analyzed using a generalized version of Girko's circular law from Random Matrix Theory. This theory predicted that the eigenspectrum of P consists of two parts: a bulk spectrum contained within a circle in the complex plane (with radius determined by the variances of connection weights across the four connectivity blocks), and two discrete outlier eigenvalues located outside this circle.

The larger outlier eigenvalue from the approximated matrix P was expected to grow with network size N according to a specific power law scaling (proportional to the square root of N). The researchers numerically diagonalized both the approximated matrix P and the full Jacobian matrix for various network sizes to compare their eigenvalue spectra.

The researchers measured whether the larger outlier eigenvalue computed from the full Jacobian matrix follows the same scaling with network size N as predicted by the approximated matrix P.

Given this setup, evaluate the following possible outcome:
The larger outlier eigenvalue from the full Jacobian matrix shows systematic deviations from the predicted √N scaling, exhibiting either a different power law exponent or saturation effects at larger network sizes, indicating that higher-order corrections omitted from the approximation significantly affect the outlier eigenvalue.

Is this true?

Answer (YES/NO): YES